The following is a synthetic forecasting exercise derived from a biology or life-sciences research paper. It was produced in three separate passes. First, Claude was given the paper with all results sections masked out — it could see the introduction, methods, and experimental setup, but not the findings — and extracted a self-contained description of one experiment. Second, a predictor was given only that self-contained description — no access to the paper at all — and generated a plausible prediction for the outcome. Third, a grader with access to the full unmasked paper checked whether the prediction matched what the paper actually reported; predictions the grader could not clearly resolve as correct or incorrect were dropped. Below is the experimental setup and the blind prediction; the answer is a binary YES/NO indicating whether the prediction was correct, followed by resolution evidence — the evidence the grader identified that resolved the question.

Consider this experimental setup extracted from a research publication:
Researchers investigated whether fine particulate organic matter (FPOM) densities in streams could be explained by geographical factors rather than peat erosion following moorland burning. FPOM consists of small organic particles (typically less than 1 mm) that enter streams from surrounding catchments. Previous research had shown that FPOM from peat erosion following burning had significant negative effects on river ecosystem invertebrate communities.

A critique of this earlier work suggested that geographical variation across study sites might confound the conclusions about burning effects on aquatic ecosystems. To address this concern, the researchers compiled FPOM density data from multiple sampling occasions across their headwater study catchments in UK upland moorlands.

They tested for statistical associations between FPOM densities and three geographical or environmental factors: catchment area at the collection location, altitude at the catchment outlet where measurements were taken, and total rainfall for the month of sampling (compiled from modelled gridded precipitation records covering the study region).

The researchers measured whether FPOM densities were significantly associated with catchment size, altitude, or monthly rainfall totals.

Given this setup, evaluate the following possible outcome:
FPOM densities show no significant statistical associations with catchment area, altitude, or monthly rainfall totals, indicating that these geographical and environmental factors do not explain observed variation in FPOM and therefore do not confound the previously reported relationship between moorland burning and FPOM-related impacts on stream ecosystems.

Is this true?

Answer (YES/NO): YES